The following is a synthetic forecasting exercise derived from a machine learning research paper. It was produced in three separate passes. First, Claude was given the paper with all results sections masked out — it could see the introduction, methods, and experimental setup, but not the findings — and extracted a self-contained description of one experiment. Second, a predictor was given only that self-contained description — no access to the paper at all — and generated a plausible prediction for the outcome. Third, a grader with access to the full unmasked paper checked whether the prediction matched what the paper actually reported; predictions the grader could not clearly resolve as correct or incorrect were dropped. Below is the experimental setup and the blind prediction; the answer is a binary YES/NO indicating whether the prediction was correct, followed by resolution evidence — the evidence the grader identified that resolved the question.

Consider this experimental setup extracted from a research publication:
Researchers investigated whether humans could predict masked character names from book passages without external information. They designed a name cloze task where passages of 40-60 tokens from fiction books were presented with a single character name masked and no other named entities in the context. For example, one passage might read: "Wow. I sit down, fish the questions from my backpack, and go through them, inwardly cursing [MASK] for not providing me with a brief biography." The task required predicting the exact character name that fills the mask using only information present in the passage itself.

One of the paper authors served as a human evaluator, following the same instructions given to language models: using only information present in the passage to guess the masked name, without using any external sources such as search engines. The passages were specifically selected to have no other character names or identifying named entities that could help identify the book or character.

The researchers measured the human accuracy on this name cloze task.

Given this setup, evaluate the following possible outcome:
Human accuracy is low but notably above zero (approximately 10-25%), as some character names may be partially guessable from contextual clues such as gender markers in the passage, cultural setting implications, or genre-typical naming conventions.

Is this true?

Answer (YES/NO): NO